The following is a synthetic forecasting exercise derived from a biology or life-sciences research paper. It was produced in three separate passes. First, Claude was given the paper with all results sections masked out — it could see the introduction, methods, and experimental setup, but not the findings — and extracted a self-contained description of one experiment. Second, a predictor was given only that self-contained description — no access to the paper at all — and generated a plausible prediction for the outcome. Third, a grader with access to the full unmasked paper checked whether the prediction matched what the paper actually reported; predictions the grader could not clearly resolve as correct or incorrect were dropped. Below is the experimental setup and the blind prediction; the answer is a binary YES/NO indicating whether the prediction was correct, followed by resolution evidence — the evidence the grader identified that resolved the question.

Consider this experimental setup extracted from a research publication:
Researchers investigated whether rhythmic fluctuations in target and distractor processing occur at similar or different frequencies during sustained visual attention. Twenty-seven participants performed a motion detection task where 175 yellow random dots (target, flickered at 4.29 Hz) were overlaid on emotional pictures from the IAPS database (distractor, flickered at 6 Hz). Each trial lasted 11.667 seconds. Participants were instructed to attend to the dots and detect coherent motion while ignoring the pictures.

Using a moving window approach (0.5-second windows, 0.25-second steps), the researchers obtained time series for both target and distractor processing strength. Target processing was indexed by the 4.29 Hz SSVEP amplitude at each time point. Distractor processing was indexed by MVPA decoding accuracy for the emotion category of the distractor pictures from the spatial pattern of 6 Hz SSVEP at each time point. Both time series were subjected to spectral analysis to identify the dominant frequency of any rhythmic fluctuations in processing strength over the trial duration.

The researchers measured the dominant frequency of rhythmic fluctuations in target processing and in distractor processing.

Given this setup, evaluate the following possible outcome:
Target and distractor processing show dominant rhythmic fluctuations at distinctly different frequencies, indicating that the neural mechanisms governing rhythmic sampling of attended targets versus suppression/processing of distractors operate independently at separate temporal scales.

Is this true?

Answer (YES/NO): NO